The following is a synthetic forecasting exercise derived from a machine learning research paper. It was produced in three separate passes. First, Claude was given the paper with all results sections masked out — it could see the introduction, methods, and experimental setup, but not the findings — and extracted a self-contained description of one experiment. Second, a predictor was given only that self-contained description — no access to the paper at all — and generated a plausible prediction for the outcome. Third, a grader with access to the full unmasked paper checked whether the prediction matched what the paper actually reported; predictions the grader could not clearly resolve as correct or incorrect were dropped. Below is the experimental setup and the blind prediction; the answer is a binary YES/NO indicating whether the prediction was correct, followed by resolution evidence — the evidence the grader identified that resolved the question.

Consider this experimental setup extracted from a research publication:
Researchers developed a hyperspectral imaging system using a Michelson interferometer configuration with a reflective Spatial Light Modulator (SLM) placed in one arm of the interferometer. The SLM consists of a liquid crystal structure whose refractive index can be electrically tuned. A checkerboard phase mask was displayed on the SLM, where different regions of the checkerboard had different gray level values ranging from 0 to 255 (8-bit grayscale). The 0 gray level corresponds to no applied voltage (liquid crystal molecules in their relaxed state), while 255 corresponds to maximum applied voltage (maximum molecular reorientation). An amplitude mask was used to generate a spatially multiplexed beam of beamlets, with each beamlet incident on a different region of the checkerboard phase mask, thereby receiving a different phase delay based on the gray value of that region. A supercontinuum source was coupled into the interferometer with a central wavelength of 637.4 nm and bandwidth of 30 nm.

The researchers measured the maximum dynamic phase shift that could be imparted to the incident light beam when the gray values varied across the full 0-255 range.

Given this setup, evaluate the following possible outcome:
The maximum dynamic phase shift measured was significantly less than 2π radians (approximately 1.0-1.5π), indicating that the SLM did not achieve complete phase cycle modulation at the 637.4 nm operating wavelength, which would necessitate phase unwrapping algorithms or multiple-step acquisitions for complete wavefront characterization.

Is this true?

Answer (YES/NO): YES